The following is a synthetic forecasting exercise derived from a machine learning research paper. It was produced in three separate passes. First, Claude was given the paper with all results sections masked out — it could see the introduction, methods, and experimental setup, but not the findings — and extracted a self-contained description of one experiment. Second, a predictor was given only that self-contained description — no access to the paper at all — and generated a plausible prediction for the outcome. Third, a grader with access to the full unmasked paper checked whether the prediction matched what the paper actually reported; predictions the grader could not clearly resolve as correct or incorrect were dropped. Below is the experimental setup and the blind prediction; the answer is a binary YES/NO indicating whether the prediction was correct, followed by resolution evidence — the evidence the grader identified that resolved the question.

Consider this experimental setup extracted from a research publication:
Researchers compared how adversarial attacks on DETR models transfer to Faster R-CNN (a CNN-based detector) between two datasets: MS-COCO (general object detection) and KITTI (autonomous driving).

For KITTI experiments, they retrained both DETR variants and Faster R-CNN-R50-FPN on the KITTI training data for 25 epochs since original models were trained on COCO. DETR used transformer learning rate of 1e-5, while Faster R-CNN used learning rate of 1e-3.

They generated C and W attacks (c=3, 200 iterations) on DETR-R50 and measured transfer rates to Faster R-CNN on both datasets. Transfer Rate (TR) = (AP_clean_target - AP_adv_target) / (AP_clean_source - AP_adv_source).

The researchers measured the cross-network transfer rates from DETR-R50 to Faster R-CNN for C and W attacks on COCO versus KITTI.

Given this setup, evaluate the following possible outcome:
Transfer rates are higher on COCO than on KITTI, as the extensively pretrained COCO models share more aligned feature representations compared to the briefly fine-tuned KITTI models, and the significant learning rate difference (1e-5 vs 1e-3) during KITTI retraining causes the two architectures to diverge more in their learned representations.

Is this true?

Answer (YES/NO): NO